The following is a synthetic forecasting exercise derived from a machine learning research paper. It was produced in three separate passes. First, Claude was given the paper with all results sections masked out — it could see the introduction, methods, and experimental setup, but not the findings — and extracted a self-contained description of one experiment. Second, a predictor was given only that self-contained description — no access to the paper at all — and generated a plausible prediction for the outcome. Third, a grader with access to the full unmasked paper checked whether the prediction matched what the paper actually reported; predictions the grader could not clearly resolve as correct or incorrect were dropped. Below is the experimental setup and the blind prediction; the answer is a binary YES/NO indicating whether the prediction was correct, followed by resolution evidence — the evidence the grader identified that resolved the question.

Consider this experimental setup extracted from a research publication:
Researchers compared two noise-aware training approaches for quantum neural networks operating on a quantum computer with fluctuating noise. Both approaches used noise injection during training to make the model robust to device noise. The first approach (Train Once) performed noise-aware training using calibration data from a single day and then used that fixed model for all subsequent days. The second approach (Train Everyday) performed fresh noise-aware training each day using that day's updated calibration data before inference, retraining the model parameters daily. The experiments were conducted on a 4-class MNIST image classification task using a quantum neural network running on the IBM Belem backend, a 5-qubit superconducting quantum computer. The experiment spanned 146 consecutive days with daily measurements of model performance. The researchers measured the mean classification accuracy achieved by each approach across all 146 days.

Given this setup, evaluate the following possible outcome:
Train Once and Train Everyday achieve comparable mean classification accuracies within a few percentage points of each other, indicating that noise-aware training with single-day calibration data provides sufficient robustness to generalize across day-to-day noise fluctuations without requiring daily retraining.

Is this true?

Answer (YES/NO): YES